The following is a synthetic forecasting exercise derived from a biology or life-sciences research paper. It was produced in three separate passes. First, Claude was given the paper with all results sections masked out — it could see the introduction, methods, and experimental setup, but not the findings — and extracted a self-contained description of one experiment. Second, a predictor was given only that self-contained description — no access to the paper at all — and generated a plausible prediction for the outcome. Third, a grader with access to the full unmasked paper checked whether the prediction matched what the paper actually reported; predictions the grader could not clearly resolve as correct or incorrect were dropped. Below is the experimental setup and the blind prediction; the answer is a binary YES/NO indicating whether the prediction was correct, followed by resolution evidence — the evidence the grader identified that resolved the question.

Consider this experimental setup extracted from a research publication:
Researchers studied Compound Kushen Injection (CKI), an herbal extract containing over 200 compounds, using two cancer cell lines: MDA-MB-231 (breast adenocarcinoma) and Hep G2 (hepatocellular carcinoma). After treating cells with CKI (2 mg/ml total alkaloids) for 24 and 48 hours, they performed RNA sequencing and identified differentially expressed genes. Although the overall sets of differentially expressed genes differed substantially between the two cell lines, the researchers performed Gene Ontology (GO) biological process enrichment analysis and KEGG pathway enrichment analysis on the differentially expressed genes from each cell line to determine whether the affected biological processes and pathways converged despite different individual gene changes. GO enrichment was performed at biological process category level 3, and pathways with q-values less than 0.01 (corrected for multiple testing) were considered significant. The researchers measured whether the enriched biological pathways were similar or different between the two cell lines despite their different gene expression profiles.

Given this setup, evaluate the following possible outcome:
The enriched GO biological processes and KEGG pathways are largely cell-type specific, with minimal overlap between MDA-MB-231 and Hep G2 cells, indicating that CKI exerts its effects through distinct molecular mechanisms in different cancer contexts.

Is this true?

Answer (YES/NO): NO